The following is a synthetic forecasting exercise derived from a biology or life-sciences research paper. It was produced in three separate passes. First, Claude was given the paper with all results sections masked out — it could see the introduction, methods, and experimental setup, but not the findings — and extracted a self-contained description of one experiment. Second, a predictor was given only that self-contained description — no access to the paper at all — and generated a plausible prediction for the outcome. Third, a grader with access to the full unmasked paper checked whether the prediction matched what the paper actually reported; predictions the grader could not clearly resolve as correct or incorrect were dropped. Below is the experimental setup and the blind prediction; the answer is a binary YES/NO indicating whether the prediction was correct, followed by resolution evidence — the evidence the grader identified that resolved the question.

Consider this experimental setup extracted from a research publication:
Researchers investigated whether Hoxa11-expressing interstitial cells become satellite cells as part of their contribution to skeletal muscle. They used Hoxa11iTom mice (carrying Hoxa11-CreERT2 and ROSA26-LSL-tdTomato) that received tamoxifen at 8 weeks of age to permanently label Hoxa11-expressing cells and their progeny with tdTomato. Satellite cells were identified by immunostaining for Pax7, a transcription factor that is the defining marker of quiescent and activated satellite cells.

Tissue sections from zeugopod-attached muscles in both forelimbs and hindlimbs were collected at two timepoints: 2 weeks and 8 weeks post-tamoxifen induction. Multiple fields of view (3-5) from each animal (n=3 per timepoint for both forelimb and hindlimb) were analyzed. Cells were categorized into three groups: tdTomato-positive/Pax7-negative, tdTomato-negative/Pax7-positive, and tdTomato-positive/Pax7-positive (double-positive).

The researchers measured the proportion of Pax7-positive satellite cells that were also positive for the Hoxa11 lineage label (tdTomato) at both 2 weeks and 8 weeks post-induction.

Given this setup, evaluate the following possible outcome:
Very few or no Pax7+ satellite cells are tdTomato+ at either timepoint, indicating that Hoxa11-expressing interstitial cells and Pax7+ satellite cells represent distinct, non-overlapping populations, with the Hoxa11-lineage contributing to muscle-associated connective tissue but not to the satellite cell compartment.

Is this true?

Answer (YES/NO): NO